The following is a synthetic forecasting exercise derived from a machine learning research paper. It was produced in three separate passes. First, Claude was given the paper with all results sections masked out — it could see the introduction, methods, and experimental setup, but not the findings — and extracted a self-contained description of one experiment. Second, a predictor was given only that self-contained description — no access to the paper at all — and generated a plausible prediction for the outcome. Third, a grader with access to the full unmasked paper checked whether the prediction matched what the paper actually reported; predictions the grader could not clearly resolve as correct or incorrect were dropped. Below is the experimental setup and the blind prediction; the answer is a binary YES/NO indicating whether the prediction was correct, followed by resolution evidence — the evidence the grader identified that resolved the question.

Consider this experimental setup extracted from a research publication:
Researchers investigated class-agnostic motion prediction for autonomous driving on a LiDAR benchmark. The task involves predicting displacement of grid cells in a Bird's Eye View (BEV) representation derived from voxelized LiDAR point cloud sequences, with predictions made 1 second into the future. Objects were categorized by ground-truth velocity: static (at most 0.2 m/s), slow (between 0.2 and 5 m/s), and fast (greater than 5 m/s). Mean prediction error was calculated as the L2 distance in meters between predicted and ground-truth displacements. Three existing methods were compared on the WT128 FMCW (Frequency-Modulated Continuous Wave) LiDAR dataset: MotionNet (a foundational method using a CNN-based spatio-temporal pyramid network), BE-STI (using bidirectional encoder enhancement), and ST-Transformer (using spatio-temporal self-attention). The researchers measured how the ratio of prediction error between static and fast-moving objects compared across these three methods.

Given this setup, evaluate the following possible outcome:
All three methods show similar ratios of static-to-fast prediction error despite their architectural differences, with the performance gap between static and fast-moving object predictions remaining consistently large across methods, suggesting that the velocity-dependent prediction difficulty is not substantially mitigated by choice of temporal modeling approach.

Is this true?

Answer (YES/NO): NO